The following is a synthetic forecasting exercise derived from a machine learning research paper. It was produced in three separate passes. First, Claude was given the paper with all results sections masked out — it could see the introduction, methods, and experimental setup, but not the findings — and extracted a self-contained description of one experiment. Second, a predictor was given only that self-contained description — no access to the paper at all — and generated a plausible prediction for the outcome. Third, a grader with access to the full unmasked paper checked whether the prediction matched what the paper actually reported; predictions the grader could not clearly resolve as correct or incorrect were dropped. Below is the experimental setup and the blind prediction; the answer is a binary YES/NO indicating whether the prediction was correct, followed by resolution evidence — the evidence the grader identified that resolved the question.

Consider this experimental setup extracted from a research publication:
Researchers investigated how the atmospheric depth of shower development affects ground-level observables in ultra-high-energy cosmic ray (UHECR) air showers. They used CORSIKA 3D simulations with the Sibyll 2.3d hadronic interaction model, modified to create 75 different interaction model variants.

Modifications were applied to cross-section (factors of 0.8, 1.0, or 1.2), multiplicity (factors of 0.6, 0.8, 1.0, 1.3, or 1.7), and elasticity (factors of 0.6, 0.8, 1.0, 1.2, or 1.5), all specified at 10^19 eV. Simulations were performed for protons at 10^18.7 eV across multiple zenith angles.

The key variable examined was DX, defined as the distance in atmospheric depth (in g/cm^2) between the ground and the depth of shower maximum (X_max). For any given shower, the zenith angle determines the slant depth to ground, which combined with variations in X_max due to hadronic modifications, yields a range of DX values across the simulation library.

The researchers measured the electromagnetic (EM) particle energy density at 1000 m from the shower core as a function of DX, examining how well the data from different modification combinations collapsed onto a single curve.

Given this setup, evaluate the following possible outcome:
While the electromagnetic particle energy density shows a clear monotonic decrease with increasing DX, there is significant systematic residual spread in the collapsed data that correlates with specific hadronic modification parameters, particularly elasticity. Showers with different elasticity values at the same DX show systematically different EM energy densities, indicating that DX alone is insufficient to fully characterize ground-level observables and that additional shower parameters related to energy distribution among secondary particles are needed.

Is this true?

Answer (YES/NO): NO